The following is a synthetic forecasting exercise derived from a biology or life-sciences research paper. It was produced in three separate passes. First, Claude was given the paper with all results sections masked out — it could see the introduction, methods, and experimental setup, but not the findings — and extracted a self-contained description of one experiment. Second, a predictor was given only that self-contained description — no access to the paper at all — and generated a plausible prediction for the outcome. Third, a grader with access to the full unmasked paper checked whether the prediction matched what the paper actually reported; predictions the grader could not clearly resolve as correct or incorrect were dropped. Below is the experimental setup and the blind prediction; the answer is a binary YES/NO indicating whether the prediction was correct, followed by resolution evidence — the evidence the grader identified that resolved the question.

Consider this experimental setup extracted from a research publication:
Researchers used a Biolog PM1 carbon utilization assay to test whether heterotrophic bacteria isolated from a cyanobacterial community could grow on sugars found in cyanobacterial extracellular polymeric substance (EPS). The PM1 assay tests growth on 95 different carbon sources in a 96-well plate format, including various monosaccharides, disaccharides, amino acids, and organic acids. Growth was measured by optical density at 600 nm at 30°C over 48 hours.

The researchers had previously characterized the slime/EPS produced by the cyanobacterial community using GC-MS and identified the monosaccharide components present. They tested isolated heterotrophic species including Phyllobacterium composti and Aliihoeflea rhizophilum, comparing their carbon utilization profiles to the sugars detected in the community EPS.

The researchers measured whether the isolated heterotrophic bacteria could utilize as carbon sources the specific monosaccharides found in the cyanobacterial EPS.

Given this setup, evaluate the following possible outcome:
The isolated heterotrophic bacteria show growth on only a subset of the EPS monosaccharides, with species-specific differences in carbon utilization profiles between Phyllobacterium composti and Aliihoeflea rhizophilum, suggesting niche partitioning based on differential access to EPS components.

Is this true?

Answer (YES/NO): NO